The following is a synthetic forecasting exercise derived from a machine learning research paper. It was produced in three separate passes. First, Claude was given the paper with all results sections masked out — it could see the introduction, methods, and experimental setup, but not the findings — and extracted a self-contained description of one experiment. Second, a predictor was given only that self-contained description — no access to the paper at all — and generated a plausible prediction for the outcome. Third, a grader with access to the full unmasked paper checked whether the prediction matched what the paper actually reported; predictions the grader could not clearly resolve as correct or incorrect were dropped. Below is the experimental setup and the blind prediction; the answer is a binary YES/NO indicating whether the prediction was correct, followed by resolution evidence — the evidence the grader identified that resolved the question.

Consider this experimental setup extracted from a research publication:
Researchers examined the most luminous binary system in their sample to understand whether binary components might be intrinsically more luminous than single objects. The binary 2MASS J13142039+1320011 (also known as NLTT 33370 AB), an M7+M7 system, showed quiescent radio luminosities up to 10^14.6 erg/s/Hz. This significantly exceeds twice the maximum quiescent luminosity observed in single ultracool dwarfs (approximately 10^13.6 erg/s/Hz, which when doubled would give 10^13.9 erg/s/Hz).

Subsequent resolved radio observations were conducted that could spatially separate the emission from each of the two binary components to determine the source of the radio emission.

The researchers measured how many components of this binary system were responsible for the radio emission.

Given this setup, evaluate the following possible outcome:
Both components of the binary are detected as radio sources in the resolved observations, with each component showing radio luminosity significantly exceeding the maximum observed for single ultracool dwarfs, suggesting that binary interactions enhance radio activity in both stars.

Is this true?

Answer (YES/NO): NO